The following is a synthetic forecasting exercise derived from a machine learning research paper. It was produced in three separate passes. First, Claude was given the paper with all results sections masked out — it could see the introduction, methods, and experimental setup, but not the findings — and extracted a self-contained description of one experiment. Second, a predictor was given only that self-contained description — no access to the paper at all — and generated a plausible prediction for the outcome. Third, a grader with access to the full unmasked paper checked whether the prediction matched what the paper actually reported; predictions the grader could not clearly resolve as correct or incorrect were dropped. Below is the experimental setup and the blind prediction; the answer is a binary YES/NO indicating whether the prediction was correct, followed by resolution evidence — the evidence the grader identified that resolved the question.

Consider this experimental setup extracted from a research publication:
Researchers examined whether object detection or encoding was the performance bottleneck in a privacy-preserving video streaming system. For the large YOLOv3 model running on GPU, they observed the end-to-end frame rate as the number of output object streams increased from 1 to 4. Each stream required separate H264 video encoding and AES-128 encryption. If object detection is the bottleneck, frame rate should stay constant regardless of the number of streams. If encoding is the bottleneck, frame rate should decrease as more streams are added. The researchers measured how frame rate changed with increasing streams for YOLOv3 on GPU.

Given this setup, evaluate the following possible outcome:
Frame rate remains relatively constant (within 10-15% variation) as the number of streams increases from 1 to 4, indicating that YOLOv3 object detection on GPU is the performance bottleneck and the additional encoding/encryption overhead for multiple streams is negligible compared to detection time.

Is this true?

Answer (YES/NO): YES